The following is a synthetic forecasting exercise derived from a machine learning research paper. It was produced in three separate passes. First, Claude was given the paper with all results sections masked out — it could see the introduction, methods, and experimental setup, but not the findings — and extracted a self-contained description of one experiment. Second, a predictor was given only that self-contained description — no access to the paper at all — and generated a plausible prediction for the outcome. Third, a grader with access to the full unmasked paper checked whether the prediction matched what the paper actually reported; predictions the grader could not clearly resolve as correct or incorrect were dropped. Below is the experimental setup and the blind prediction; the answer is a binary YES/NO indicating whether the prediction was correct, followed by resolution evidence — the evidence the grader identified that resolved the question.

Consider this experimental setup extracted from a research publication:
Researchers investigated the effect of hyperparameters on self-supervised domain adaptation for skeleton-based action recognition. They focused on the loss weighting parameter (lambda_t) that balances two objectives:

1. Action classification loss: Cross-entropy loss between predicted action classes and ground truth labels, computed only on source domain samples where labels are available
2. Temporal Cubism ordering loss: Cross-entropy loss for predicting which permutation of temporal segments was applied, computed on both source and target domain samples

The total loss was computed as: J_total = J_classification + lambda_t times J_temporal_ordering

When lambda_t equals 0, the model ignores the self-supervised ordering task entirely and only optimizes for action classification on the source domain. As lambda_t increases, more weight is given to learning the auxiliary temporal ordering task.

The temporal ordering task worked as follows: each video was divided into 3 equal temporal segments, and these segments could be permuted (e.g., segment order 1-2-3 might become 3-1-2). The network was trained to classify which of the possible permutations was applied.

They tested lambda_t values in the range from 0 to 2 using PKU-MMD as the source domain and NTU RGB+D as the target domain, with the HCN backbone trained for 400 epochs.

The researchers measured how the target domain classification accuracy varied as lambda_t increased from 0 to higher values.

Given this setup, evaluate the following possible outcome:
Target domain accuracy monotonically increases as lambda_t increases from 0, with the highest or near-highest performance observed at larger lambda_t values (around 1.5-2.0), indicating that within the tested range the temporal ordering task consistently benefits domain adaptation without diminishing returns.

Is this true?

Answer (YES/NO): NO